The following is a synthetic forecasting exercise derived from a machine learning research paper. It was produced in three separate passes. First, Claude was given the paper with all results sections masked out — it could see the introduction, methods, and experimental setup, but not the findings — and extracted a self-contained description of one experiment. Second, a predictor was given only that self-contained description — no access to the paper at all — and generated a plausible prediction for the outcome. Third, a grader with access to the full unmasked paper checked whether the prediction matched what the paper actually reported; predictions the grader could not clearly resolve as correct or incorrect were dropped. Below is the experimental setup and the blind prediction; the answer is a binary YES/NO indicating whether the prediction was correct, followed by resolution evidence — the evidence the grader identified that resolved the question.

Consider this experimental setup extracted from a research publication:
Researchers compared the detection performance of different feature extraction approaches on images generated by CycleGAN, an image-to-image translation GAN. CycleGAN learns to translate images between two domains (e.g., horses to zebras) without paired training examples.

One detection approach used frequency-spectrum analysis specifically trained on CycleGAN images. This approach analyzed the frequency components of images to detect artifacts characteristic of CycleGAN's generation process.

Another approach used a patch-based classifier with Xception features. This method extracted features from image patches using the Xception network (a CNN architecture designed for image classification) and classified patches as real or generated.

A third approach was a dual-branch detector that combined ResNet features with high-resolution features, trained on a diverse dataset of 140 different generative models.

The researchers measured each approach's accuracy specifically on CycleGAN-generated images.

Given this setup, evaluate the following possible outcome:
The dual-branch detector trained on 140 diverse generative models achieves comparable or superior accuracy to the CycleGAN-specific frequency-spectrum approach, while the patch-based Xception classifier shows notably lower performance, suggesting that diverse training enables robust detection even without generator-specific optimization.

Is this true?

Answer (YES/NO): NO